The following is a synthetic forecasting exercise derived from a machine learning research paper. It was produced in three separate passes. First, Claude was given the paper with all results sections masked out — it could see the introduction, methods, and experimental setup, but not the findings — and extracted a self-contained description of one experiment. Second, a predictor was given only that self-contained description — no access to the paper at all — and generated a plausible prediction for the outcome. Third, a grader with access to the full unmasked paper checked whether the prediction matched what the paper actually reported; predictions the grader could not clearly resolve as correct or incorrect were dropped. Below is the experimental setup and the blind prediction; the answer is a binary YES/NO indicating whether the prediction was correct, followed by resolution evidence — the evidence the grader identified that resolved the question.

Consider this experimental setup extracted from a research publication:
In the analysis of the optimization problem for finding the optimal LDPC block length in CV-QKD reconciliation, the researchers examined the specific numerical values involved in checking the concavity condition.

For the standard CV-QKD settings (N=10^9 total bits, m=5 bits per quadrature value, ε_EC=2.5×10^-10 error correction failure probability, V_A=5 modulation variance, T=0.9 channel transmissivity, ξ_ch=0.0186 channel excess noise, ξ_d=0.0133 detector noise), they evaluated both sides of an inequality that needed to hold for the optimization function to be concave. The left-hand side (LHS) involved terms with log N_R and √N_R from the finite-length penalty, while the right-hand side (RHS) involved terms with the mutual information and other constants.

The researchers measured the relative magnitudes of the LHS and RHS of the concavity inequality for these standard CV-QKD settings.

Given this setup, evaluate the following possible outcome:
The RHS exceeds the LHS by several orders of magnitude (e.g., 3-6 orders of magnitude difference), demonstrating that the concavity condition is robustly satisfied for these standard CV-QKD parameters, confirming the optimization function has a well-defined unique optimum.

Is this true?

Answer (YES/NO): NO